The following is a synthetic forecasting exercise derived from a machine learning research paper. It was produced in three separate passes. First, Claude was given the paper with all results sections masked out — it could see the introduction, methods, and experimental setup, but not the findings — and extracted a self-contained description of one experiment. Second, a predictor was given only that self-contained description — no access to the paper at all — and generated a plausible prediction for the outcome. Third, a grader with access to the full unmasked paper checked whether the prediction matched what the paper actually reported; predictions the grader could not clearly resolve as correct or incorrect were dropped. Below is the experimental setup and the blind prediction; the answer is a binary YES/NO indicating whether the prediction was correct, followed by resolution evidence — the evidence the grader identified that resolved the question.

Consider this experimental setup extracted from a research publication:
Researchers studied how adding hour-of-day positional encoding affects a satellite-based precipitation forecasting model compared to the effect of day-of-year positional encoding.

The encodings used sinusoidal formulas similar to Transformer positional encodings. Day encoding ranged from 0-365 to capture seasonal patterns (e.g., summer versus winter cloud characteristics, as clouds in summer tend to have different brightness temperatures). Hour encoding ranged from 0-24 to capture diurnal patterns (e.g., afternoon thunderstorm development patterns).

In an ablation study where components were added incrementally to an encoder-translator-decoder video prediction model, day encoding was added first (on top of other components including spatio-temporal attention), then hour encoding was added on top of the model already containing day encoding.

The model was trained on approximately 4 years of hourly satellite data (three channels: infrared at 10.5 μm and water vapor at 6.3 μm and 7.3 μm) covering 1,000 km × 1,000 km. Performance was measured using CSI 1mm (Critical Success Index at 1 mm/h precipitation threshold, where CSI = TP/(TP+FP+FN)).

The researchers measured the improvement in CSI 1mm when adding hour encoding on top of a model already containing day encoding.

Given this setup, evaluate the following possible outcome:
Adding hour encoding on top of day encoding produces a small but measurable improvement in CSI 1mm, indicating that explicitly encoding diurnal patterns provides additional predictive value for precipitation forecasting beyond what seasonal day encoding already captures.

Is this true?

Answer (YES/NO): YES